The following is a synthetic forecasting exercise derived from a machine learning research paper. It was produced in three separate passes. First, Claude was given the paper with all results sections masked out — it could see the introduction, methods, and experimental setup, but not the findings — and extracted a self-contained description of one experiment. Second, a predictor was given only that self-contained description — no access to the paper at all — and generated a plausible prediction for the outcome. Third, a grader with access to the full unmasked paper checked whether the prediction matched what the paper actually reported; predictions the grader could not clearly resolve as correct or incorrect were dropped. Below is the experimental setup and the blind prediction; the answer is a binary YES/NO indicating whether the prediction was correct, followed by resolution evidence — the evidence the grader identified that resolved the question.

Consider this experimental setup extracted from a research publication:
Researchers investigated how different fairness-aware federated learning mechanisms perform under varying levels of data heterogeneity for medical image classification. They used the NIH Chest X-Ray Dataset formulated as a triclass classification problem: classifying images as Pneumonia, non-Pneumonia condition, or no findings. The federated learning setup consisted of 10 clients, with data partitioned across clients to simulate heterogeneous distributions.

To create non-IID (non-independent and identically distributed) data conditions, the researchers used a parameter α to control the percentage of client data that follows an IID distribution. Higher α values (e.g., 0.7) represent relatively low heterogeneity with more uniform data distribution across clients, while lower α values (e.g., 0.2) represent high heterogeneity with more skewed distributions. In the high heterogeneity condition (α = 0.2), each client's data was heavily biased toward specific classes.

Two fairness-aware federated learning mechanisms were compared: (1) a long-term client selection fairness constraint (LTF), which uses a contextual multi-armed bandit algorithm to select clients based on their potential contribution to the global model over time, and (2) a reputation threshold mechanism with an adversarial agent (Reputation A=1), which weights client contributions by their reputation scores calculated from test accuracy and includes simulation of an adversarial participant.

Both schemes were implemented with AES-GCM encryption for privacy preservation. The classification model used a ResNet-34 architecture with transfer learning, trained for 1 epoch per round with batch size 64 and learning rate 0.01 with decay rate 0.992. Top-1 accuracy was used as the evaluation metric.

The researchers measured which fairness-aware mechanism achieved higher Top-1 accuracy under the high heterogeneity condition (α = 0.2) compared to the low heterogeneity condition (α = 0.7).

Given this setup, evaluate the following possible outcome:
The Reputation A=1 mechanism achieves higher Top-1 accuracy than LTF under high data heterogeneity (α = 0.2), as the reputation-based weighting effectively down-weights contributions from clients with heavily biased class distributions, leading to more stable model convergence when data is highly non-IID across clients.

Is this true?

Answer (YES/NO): YES